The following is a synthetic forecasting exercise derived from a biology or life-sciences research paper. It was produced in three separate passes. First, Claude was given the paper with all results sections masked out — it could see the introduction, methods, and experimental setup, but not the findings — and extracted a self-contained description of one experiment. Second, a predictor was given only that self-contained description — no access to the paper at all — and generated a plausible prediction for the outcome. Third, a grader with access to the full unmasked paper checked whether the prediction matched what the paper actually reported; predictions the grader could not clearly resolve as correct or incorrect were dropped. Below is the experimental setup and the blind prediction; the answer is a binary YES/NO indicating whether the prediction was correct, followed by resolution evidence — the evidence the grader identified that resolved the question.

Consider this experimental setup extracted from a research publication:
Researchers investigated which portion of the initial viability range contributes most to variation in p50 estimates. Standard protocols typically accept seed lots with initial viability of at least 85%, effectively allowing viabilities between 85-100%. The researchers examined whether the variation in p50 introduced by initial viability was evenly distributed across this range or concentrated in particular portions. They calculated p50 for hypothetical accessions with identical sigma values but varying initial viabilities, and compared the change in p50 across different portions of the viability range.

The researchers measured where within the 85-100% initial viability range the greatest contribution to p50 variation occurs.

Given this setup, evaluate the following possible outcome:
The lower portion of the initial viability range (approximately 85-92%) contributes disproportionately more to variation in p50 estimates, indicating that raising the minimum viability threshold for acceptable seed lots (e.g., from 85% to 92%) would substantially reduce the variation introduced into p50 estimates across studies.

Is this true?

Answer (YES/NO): NO